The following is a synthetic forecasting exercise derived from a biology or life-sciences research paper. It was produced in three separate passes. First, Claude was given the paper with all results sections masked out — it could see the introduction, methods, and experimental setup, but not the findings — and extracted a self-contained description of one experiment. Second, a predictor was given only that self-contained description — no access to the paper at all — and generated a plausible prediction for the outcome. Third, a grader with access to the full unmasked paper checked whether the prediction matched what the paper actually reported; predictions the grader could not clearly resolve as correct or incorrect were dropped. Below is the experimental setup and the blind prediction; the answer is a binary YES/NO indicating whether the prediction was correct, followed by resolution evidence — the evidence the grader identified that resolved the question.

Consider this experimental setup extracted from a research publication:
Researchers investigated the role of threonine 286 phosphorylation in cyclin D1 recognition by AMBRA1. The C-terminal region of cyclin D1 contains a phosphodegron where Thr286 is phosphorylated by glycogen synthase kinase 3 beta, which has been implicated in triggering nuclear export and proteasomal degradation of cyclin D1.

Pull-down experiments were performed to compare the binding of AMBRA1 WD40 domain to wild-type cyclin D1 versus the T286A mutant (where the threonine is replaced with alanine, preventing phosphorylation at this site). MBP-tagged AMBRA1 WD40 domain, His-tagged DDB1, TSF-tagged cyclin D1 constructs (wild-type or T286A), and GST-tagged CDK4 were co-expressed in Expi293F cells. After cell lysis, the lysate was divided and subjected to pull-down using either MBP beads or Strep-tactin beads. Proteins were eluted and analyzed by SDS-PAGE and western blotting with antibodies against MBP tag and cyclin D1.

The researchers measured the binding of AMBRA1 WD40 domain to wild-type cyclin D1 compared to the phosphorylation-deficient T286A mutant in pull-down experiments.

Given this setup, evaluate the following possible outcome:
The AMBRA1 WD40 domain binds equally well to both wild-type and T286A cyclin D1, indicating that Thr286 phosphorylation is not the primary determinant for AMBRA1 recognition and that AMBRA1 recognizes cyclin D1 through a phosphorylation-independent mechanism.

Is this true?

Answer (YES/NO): NO